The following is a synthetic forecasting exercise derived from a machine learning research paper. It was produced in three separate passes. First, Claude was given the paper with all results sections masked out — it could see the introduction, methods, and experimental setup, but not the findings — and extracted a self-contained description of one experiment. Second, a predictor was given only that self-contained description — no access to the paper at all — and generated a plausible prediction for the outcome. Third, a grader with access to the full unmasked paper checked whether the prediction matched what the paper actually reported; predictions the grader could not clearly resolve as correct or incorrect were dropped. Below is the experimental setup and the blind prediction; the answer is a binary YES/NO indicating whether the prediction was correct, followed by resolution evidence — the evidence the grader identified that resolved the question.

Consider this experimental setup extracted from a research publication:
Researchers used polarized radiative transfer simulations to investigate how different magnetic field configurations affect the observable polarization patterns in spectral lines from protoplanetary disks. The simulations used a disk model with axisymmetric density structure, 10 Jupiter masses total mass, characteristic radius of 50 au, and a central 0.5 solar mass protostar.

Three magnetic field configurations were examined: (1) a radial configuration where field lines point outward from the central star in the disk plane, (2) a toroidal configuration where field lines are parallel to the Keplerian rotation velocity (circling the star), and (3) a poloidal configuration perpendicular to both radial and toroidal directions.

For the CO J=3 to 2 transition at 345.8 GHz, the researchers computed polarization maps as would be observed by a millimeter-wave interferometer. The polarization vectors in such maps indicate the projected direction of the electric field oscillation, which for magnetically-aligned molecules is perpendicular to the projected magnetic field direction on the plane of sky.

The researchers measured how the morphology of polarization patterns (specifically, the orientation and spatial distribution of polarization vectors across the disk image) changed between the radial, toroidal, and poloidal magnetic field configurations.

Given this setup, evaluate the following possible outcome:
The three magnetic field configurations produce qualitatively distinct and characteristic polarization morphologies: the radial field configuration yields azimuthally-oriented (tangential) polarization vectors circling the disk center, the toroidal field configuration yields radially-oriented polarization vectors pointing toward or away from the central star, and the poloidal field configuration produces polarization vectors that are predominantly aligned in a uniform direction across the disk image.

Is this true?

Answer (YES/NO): NO